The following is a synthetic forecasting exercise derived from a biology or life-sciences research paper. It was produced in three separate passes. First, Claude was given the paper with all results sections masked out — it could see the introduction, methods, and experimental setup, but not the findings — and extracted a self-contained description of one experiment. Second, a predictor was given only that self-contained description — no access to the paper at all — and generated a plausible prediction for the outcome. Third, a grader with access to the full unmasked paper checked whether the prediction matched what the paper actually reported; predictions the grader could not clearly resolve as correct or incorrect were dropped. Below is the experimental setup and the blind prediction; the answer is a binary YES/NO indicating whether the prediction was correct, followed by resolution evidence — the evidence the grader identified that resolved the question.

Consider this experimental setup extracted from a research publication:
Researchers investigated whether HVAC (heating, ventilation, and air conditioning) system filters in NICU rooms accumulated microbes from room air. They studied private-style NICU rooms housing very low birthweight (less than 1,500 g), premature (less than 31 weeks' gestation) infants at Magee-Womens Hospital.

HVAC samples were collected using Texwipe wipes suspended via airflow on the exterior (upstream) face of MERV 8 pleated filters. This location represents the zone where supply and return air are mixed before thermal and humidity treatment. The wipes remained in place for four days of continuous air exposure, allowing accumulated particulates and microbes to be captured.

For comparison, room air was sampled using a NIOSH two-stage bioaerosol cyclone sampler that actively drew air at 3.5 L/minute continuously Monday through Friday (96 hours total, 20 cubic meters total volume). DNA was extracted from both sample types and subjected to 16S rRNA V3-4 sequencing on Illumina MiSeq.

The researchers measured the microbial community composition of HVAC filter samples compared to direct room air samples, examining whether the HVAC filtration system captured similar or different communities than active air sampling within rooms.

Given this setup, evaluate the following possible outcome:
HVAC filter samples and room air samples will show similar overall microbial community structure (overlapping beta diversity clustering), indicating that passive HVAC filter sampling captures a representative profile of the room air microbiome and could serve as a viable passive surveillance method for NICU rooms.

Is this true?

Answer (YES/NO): NO